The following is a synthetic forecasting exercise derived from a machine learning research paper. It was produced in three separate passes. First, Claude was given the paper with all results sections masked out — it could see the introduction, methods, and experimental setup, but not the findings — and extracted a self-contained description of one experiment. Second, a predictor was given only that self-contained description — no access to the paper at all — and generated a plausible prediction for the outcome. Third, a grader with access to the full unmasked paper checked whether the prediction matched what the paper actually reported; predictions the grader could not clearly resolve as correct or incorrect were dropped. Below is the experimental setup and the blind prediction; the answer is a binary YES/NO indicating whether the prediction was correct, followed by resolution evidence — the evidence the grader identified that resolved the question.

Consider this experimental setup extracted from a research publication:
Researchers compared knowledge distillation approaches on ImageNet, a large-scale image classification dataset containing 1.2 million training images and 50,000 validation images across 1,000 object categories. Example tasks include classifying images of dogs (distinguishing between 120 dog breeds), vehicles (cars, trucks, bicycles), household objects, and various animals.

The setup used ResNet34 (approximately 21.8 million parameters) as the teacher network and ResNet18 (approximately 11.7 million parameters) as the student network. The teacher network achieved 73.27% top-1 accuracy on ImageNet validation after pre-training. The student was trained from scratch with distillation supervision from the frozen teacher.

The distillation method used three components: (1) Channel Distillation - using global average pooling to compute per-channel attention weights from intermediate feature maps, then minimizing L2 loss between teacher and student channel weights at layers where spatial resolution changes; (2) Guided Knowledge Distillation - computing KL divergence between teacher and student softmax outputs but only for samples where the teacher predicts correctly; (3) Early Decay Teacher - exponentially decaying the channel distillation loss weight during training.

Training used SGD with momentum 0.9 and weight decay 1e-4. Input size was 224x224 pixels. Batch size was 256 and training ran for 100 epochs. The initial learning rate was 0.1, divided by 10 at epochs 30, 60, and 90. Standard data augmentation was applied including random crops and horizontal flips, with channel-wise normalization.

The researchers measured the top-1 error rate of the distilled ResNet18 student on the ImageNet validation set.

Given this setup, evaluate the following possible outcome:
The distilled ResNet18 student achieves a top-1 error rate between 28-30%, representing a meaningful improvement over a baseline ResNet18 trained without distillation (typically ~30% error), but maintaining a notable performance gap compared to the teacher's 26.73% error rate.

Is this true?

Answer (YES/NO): NO